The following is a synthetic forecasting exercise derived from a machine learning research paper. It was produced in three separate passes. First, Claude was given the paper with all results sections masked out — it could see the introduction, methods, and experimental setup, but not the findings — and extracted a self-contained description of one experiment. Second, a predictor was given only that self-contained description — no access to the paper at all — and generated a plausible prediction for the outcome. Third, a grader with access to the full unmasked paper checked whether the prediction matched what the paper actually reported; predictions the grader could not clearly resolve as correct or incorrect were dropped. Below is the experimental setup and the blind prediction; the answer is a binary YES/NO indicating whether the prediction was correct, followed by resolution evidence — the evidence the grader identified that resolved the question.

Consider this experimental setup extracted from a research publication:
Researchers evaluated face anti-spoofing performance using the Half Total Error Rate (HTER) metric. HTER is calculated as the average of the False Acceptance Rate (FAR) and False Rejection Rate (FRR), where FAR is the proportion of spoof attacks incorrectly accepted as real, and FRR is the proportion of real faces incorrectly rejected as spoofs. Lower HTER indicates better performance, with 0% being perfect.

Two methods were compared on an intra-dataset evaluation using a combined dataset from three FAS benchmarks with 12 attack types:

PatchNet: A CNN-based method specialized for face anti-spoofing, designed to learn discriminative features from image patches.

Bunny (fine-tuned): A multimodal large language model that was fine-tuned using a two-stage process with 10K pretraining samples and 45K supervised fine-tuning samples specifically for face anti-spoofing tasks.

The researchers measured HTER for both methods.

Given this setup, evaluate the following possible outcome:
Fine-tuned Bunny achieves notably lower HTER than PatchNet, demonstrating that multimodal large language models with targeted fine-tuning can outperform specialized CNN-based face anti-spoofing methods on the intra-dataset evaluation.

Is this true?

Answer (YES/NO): YES